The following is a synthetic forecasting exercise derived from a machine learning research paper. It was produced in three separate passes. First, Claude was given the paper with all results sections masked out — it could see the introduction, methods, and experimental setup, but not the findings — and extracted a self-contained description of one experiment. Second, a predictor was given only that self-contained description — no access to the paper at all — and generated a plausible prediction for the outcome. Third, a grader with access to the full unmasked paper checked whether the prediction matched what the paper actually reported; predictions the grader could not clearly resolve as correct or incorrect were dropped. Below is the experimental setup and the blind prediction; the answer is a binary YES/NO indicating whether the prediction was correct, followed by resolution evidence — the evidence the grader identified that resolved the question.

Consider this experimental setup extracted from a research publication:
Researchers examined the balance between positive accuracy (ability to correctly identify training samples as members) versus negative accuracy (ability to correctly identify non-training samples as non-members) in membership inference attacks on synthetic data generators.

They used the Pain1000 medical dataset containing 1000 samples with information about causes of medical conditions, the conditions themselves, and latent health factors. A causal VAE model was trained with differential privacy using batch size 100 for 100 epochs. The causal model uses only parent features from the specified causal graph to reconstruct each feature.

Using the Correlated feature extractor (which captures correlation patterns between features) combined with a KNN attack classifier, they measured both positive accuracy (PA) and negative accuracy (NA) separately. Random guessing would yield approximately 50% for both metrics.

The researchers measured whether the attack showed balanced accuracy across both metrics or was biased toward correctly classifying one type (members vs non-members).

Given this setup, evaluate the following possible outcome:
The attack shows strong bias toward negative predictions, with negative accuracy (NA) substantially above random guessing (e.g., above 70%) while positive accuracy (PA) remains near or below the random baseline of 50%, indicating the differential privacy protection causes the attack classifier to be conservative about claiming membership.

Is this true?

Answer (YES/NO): NO